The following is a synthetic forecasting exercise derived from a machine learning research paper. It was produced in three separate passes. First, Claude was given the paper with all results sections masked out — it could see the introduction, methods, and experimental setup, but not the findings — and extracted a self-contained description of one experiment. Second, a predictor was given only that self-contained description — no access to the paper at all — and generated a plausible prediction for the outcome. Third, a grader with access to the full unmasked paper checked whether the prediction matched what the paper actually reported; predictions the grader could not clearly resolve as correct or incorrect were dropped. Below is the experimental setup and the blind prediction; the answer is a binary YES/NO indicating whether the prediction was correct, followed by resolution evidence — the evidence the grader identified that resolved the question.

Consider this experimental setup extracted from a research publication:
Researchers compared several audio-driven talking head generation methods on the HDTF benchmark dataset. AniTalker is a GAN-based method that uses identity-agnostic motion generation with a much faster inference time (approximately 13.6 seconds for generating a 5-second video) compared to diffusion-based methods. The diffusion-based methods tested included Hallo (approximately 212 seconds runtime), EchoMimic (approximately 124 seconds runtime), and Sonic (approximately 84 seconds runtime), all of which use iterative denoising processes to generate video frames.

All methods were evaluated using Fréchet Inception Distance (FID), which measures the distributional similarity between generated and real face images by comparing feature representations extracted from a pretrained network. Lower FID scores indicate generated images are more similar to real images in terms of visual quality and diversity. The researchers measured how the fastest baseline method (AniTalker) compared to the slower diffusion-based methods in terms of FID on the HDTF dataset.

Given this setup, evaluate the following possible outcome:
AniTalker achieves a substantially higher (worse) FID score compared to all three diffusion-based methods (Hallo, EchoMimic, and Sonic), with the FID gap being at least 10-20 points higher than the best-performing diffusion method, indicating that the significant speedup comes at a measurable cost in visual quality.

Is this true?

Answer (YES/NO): YES